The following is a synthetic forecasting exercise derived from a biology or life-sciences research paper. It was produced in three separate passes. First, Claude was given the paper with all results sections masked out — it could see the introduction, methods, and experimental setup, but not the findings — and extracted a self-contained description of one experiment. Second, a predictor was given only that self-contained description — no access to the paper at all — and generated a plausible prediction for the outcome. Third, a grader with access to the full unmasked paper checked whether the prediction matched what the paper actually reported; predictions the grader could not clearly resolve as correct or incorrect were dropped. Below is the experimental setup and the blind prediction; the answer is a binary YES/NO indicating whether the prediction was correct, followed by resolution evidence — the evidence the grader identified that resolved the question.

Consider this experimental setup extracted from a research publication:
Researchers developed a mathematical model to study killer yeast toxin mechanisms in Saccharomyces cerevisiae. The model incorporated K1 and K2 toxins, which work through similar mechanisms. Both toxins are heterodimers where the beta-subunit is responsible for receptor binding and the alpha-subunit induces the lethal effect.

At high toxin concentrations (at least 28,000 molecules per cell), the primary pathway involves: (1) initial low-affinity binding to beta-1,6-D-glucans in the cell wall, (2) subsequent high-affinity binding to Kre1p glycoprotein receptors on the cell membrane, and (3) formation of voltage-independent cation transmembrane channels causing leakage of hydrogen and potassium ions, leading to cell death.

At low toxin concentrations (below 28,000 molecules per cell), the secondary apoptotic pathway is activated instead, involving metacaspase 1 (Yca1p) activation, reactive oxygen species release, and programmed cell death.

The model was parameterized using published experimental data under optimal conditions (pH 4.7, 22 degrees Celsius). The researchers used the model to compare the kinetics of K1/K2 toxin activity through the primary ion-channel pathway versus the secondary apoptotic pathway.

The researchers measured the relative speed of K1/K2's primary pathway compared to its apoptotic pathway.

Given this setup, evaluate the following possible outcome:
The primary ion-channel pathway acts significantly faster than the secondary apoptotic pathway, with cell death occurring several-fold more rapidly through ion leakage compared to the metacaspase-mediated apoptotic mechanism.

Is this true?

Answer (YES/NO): YES